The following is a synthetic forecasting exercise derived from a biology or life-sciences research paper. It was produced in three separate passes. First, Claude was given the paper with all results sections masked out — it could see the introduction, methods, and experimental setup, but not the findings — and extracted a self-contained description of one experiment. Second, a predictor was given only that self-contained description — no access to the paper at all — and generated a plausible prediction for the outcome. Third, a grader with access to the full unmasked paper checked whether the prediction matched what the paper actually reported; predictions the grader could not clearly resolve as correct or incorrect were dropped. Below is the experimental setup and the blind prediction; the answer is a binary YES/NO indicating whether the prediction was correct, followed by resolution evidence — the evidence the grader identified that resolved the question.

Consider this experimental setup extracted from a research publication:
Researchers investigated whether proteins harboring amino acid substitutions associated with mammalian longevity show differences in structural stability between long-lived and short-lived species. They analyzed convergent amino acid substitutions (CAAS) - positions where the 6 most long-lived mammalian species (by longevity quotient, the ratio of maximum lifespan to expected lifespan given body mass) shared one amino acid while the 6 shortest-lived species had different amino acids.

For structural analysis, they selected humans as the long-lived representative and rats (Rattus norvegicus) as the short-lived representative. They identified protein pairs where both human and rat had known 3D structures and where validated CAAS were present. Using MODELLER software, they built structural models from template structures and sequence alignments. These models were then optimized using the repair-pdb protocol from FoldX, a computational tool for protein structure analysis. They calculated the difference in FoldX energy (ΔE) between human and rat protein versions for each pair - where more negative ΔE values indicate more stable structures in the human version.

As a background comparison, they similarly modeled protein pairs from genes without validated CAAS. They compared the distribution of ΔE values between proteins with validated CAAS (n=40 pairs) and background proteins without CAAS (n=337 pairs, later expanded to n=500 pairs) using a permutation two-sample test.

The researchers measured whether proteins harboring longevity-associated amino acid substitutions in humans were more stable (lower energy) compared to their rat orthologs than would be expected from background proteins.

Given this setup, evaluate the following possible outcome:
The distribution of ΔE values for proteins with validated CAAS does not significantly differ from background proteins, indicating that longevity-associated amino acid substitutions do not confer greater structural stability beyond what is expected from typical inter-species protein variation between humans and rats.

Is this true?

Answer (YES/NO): NO